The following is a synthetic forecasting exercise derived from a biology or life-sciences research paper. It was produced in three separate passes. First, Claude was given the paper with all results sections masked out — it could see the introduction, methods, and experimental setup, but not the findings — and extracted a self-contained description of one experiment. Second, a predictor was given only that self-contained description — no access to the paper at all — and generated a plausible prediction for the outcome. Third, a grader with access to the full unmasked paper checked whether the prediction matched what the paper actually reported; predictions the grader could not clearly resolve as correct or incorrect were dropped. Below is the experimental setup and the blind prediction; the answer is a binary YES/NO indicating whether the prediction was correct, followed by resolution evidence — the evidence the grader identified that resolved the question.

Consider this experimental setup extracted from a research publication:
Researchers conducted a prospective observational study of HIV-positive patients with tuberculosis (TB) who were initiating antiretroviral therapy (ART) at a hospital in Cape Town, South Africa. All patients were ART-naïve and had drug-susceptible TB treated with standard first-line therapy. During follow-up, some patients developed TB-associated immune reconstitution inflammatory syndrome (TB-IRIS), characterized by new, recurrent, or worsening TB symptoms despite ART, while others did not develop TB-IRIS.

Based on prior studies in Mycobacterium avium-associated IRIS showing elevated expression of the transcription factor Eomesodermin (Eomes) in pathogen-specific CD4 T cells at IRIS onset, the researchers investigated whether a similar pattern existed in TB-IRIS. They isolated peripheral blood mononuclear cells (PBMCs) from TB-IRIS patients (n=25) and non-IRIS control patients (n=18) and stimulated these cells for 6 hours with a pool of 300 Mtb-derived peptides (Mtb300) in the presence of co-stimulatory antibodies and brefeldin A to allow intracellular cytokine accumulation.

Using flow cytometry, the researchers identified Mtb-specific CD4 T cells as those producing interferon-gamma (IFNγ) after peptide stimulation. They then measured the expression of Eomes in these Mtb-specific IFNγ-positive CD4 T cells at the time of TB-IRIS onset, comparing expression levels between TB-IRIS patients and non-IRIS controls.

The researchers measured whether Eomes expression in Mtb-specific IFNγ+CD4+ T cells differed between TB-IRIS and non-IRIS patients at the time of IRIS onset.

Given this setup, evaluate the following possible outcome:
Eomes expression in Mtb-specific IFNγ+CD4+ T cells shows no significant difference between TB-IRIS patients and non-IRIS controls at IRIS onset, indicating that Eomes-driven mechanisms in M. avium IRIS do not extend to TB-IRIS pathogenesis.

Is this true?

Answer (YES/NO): YES